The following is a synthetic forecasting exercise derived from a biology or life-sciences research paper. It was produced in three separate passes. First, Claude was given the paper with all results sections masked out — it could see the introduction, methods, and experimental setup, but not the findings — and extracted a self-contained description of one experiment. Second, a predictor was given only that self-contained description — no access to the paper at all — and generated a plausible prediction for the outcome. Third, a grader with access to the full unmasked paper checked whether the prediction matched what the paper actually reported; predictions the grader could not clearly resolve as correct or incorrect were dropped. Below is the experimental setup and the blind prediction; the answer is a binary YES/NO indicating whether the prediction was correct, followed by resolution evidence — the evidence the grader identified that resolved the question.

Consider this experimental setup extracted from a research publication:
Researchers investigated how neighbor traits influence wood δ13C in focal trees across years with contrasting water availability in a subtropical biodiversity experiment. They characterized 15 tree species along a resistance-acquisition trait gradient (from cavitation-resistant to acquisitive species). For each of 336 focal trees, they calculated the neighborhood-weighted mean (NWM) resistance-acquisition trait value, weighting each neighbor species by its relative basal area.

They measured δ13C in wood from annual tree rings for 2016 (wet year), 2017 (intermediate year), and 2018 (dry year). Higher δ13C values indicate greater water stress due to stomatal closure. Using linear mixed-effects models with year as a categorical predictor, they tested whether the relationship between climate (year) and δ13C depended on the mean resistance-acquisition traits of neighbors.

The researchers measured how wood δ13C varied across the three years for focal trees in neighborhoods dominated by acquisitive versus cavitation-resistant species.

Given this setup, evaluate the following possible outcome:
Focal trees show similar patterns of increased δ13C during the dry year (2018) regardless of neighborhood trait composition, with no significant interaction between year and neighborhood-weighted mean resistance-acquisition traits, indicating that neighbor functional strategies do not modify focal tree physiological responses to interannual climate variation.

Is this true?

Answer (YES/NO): NO